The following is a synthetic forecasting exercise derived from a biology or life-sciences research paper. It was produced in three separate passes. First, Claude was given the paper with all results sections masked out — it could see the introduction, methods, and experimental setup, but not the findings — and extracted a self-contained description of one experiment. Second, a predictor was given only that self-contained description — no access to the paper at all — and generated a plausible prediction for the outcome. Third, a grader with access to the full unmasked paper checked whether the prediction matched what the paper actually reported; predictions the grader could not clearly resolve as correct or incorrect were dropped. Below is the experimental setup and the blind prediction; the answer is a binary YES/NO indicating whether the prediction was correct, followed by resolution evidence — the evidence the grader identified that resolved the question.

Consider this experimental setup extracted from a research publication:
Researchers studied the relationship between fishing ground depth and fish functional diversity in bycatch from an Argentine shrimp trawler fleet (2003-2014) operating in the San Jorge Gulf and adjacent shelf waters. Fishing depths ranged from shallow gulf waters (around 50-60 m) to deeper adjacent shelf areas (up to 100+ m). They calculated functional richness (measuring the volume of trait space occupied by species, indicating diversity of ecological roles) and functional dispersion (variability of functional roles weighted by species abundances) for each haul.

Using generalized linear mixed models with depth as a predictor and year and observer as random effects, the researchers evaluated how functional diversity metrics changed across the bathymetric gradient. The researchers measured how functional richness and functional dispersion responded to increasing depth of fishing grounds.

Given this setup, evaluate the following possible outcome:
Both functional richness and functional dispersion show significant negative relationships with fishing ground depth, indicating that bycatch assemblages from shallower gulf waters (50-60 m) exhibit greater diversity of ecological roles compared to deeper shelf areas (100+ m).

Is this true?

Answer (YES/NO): NO